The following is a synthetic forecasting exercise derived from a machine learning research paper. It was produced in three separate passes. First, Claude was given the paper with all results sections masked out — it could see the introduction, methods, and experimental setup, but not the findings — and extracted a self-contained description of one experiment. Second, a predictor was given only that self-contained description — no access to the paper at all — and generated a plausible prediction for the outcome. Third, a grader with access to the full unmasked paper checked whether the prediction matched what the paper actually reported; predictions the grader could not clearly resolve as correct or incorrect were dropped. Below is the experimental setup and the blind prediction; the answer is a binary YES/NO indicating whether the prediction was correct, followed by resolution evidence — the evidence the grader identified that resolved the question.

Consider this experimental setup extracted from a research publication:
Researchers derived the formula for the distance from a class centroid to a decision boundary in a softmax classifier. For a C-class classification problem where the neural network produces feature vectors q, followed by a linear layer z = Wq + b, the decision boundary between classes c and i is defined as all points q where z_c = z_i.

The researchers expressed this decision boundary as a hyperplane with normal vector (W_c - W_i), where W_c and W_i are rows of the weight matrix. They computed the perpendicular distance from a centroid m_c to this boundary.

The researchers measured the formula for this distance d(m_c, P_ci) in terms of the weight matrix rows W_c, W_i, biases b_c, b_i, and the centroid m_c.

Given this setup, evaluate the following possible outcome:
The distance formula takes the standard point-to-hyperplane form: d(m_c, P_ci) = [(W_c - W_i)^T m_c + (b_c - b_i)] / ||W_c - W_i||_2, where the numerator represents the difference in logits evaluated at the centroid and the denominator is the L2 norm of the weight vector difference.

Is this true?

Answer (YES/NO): YES